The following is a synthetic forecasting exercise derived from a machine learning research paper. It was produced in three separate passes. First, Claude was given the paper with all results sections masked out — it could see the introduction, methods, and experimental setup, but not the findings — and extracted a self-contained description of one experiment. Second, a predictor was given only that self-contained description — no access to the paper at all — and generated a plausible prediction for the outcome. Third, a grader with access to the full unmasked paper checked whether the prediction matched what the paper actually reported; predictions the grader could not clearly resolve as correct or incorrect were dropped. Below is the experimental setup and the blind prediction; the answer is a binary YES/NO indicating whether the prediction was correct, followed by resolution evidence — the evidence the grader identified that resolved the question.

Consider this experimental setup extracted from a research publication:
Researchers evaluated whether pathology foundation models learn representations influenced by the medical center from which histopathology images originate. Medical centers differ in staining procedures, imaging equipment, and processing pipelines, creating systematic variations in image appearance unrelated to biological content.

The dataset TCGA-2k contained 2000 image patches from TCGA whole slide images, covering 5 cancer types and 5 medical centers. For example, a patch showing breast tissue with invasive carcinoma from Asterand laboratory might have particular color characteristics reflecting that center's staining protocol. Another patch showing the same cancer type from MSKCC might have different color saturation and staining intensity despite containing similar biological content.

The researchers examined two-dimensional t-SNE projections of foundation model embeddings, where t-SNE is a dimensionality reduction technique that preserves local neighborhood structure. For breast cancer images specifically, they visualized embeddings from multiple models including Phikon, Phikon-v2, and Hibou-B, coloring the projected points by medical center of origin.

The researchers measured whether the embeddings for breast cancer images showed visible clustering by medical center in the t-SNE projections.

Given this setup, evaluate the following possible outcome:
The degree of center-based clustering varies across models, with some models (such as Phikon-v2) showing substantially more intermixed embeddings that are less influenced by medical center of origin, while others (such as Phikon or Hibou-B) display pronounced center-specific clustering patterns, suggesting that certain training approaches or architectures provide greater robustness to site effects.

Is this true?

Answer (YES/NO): NO